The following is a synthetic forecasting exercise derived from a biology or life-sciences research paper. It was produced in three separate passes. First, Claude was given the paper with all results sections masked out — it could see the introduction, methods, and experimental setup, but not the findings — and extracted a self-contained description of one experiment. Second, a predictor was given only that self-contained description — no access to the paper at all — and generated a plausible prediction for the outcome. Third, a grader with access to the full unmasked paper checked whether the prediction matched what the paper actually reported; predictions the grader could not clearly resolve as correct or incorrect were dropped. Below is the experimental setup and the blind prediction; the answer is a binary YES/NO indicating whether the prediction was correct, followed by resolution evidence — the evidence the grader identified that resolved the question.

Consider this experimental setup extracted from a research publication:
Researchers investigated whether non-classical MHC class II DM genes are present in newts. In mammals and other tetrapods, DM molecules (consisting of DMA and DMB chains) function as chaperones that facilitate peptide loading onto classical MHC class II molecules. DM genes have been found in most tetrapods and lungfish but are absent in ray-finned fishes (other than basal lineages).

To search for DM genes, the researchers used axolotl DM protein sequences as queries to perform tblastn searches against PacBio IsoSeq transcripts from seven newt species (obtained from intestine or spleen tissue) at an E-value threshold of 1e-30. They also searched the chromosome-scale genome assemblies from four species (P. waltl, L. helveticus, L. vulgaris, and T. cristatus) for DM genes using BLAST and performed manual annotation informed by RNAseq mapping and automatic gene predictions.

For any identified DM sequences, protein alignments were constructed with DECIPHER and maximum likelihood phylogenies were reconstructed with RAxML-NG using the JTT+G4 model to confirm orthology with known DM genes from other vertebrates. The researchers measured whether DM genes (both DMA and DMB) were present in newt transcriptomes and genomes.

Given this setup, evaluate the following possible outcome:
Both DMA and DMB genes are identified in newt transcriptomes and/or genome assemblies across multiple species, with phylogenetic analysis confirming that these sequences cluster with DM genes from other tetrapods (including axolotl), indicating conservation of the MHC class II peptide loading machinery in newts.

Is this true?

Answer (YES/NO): YES